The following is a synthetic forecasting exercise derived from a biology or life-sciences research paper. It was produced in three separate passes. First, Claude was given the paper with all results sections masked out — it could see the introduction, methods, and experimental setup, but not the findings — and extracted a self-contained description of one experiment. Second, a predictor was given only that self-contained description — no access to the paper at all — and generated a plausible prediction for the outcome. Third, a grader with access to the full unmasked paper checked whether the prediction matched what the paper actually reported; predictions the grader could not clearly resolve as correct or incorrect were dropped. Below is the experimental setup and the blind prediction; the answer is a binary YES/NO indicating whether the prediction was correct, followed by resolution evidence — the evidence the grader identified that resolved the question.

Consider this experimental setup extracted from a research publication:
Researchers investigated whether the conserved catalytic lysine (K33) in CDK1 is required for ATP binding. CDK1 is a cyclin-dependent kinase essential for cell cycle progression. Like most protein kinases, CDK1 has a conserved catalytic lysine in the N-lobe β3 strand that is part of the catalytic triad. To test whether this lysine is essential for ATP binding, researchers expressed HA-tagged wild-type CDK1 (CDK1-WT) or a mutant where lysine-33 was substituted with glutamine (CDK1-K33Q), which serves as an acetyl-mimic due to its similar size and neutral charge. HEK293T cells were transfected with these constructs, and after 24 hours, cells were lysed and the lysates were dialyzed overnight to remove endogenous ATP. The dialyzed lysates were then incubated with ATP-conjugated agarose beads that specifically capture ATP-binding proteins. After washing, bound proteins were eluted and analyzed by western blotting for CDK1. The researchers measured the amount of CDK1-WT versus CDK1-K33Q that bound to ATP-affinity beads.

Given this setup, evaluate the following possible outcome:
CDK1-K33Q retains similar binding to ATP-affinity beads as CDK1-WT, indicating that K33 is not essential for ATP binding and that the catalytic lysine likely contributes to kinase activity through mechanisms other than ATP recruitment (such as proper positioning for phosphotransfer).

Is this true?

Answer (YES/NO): YES